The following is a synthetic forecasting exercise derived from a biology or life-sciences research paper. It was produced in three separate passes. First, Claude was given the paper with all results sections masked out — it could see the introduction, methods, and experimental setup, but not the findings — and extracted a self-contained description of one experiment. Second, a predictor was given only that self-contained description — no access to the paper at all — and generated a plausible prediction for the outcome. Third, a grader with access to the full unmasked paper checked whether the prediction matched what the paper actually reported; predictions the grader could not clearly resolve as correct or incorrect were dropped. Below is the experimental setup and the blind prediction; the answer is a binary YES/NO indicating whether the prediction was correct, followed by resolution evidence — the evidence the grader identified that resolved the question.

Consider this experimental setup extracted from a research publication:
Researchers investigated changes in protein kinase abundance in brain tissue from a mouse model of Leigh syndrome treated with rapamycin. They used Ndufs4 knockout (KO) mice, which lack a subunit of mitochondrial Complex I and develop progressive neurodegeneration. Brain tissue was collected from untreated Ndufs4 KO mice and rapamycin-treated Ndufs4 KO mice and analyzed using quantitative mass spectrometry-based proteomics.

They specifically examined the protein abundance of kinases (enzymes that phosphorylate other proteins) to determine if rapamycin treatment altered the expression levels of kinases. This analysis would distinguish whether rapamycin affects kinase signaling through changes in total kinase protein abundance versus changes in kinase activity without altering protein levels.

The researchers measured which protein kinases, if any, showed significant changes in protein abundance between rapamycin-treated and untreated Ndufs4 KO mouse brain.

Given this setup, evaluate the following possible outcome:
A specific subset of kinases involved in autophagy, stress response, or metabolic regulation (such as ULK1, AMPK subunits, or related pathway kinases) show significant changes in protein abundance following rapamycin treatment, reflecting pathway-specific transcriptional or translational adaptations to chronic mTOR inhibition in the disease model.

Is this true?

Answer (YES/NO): NO